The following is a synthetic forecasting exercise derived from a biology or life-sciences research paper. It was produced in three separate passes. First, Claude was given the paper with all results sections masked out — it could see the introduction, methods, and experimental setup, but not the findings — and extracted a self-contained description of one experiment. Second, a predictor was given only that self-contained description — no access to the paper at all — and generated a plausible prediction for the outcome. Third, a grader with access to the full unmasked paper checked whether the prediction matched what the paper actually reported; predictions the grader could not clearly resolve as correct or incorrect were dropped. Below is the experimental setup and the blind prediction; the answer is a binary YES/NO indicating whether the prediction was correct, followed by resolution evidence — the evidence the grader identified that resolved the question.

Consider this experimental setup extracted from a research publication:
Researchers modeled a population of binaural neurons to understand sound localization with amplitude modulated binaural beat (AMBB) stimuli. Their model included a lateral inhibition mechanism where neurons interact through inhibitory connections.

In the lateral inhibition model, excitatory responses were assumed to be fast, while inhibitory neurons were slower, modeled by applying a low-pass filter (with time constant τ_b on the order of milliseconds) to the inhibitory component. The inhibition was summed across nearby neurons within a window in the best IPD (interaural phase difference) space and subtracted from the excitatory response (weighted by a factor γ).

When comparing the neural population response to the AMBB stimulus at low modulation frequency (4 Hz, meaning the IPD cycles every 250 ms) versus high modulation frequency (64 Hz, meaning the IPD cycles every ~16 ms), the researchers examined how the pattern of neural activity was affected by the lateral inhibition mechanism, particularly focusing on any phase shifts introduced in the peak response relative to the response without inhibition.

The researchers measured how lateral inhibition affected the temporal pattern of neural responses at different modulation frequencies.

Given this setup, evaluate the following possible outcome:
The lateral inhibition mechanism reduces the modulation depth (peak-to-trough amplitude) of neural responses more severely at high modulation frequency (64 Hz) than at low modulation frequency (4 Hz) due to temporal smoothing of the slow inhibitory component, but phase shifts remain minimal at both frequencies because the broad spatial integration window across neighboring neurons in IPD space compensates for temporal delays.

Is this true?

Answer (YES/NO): NO